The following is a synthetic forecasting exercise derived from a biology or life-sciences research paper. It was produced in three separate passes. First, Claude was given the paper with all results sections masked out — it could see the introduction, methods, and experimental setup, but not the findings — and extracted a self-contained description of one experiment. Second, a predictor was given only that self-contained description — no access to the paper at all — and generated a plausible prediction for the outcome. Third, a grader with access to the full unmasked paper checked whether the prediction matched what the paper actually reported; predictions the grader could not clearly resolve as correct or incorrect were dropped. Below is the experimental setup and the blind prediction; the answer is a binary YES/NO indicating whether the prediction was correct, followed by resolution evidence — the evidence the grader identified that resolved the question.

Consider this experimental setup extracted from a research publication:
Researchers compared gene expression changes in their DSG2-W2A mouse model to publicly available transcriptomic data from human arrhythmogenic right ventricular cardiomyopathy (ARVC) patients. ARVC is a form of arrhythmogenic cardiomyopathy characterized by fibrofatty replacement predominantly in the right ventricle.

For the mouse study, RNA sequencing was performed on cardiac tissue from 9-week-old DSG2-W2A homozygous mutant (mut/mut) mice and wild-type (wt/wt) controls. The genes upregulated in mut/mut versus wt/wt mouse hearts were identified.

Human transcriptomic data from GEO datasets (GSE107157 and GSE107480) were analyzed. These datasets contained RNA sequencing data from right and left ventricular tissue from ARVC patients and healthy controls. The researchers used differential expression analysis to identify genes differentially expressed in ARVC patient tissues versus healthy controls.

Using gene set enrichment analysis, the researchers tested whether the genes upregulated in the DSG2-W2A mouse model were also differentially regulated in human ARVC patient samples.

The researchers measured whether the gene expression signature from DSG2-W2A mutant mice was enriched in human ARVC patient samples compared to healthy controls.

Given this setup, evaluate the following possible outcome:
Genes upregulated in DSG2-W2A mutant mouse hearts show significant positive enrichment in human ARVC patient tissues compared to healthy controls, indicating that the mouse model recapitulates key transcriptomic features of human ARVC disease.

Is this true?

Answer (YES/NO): YES